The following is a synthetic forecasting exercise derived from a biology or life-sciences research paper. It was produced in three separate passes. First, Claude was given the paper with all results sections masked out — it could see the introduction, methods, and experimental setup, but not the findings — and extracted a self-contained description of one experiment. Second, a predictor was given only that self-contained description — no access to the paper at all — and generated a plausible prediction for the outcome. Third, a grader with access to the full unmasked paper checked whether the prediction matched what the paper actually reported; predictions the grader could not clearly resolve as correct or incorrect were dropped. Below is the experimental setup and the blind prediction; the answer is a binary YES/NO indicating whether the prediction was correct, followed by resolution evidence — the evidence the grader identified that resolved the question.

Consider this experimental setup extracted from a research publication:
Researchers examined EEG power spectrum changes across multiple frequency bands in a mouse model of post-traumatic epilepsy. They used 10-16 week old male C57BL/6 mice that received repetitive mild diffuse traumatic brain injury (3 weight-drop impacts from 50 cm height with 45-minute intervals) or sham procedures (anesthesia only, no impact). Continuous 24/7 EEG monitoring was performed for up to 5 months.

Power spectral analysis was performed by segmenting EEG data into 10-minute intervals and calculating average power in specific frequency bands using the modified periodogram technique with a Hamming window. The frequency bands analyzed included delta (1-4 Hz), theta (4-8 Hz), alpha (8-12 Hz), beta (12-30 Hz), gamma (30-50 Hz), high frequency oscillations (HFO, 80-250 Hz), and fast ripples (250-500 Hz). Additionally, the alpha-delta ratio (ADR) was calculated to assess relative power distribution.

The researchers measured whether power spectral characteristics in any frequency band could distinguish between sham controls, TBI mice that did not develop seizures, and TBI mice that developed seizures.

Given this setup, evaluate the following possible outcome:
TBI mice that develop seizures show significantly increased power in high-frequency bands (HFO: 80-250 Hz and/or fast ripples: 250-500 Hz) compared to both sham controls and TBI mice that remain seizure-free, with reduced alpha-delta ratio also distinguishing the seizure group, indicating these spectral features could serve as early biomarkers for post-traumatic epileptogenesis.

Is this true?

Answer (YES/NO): YES